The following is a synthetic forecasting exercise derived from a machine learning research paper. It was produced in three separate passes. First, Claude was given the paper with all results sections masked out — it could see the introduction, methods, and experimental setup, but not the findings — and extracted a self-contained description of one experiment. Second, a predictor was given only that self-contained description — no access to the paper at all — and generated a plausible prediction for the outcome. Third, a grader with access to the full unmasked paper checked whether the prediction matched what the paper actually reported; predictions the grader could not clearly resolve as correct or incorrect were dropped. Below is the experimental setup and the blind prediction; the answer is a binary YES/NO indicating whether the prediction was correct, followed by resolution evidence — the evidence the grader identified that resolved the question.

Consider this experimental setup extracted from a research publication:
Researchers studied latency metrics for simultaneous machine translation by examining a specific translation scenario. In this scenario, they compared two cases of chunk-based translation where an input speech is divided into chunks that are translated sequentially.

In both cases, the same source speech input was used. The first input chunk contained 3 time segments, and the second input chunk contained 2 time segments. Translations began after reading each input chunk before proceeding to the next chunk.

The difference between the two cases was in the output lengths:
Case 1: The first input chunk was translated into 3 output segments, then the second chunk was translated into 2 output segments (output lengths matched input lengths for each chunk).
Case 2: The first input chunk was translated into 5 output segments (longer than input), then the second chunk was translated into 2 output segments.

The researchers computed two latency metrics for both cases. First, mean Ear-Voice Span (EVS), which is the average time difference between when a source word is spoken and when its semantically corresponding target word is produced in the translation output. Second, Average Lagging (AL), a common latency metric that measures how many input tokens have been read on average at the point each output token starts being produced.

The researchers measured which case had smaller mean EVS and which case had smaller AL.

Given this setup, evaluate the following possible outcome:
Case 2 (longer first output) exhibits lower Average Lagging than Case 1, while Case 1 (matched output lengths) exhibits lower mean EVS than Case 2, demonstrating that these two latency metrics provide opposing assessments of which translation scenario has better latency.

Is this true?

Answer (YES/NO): YES